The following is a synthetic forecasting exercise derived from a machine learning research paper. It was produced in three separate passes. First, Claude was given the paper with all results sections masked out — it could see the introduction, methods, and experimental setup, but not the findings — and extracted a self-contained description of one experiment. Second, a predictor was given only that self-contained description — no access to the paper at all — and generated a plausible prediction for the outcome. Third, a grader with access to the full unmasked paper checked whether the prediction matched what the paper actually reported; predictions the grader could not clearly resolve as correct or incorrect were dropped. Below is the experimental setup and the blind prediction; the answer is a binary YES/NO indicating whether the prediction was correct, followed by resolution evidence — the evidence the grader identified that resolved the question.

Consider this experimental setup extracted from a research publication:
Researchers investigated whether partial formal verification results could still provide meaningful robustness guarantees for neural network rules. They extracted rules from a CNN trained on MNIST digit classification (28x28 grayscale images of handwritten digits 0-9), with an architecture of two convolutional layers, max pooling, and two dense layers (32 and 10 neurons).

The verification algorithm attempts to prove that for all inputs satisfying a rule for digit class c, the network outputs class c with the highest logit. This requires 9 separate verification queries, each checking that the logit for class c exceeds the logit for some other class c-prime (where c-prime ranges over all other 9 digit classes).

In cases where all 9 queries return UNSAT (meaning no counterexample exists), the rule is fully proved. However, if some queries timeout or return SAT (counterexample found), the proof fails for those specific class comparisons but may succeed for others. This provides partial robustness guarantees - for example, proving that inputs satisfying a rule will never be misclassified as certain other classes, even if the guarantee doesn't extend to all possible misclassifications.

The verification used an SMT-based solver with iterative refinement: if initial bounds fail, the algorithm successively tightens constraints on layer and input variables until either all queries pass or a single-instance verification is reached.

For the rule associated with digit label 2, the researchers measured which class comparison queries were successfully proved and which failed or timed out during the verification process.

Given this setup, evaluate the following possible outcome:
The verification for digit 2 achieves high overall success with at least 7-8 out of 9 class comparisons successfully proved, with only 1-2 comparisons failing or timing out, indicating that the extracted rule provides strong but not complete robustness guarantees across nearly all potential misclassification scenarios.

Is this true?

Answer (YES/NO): NO